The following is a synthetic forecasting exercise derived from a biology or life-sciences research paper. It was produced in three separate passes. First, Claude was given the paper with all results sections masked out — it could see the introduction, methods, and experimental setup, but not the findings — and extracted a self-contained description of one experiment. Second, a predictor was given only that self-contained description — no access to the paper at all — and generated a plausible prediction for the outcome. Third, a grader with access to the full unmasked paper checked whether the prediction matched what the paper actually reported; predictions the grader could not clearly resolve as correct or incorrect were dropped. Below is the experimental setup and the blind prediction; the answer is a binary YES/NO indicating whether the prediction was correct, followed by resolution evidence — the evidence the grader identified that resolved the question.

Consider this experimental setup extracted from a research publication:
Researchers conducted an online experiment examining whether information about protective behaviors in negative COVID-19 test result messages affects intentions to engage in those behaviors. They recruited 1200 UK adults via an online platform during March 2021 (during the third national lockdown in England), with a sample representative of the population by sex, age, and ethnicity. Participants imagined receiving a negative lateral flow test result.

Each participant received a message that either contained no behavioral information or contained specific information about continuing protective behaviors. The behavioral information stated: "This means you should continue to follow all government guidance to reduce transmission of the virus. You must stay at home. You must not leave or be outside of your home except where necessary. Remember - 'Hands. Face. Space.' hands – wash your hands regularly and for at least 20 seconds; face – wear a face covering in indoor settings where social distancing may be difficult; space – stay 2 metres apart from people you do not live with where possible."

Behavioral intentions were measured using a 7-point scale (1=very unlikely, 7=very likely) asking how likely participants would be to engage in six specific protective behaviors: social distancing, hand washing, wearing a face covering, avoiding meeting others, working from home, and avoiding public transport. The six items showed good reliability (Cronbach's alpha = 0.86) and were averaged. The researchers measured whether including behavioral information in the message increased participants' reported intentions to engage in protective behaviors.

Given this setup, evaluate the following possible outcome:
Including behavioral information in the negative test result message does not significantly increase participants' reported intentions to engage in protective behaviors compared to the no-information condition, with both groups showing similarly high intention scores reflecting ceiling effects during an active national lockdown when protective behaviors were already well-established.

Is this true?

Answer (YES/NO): YES